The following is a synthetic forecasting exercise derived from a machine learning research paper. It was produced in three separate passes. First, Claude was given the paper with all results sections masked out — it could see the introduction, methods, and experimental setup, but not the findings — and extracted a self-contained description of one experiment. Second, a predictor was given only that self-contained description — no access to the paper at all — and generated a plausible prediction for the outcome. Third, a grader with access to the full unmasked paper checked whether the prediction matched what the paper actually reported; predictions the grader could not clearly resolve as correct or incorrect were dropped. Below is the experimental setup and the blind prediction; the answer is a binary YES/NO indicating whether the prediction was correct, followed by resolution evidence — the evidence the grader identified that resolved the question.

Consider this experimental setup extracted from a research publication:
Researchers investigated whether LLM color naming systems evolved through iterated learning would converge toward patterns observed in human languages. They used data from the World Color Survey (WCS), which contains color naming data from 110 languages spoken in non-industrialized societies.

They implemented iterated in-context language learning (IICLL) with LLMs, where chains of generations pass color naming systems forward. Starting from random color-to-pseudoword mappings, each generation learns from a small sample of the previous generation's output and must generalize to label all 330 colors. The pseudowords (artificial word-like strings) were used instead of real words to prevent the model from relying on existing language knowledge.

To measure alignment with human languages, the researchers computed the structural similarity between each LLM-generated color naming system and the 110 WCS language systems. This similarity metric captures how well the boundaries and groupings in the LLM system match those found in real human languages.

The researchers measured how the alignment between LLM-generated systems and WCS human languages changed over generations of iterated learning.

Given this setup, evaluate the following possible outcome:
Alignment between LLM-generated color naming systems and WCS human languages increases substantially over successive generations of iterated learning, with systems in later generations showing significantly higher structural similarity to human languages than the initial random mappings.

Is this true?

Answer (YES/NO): YES